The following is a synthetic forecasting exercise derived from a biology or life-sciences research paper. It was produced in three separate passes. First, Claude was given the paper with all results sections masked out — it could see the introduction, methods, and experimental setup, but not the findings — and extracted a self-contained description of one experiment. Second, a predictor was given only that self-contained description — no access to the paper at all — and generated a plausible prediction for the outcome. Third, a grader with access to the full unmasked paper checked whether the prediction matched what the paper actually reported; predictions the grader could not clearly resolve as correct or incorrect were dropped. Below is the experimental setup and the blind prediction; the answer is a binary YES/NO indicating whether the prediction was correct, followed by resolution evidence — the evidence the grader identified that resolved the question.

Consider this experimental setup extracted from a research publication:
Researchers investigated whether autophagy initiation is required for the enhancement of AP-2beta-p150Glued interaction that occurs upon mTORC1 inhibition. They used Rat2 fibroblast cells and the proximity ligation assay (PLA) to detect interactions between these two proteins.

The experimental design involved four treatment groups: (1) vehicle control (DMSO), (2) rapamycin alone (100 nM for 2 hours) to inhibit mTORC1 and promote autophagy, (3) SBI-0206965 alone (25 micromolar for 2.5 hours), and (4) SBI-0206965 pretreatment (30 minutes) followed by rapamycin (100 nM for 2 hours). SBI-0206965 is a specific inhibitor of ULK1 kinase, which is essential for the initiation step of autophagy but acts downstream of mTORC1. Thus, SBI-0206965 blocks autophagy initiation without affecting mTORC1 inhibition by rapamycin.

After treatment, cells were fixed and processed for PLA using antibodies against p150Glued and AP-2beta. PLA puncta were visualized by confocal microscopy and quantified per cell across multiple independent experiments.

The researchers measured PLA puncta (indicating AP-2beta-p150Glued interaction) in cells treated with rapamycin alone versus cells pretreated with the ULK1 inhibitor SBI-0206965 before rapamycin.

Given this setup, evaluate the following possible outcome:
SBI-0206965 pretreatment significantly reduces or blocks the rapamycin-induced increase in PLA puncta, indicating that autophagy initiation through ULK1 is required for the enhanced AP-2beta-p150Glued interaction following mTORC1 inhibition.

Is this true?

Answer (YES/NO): YES